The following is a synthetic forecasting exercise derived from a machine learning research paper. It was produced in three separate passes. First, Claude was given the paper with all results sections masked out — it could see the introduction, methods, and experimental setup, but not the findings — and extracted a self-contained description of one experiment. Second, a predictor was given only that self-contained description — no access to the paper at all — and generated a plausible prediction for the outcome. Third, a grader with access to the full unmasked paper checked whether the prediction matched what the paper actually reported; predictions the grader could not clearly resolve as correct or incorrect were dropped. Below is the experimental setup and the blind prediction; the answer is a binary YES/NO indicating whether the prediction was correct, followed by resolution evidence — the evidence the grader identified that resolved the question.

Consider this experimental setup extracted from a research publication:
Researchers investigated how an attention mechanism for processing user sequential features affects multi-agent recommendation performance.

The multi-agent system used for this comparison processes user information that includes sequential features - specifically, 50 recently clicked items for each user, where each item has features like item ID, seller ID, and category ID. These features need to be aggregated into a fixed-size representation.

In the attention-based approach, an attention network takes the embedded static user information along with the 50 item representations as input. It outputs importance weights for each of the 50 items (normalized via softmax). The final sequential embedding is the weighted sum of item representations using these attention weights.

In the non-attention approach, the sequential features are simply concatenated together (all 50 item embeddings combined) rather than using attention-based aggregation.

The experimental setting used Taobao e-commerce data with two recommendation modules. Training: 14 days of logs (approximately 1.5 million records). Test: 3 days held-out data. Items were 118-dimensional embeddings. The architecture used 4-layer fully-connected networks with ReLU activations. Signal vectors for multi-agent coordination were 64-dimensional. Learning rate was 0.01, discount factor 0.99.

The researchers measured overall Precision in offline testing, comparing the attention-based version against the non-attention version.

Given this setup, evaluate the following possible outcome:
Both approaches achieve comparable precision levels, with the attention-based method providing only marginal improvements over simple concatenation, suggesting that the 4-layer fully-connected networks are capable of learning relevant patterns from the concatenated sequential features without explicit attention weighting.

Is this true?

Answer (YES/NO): NO